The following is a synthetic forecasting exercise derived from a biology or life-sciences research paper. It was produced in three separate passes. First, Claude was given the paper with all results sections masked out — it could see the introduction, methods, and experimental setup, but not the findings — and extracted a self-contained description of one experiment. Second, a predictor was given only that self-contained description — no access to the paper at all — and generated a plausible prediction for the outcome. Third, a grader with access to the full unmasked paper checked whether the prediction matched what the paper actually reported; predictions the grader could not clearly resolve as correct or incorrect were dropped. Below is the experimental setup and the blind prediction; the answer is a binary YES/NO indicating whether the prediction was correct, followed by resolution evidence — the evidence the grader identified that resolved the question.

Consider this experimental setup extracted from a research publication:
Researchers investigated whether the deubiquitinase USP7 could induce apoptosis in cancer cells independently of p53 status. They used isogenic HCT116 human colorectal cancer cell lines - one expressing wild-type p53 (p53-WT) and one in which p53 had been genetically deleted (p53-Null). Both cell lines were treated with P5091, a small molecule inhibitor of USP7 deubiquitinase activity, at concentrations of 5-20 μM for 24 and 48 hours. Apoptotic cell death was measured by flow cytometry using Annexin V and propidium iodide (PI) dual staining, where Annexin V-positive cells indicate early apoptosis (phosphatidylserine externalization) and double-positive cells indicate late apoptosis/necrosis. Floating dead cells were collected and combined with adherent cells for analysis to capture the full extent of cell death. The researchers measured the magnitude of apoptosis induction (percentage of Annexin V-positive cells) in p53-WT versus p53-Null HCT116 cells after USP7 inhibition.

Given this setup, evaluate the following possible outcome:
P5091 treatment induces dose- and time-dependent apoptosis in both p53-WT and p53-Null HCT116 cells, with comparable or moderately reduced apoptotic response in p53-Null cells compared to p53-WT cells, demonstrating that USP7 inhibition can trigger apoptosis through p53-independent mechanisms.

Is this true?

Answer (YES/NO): YES